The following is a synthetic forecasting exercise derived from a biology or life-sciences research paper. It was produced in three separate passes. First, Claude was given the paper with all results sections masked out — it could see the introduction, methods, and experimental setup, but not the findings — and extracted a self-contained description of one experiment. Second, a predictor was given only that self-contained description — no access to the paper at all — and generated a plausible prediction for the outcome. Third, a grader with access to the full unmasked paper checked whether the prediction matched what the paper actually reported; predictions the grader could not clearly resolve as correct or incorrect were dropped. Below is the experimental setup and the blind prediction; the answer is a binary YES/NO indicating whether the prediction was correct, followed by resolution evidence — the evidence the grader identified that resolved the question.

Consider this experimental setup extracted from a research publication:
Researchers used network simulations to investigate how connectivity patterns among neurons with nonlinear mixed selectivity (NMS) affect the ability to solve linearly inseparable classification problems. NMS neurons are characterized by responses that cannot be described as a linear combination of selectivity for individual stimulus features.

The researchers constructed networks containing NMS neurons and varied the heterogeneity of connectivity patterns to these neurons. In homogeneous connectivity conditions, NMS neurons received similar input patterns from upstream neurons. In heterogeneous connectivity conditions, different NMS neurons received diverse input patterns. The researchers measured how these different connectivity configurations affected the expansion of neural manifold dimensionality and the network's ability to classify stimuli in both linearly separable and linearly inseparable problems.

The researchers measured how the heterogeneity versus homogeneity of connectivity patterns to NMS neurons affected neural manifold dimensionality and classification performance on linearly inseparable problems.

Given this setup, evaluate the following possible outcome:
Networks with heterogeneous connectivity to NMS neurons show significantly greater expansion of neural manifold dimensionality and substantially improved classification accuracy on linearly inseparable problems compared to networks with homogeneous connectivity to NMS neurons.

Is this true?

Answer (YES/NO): YES